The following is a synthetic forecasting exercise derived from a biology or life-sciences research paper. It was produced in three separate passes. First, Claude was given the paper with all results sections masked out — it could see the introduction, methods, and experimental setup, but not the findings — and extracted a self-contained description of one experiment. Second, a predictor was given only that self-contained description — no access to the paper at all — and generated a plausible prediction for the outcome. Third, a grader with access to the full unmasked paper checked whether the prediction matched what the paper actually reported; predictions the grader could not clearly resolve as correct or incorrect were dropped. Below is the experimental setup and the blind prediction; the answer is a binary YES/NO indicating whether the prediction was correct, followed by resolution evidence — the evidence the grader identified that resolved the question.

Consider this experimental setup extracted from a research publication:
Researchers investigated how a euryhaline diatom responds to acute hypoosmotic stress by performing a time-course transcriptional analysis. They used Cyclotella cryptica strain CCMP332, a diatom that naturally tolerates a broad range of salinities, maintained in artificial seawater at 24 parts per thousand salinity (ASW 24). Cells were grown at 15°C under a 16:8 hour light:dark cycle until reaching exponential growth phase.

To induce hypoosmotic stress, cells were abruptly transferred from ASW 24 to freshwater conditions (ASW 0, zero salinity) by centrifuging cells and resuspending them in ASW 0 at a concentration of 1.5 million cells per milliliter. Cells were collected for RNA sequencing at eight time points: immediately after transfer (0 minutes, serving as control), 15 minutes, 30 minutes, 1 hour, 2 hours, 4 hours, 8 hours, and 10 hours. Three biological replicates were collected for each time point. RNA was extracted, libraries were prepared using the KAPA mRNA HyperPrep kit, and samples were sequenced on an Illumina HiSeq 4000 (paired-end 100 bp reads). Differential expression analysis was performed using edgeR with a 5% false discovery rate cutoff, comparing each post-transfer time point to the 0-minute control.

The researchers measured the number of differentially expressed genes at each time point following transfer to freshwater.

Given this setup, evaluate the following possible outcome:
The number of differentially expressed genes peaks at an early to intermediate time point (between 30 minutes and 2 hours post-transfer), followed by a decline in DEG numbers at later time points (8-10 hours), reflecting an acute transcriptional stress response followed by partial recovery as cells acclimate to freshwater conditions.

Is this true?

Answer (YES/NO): YES